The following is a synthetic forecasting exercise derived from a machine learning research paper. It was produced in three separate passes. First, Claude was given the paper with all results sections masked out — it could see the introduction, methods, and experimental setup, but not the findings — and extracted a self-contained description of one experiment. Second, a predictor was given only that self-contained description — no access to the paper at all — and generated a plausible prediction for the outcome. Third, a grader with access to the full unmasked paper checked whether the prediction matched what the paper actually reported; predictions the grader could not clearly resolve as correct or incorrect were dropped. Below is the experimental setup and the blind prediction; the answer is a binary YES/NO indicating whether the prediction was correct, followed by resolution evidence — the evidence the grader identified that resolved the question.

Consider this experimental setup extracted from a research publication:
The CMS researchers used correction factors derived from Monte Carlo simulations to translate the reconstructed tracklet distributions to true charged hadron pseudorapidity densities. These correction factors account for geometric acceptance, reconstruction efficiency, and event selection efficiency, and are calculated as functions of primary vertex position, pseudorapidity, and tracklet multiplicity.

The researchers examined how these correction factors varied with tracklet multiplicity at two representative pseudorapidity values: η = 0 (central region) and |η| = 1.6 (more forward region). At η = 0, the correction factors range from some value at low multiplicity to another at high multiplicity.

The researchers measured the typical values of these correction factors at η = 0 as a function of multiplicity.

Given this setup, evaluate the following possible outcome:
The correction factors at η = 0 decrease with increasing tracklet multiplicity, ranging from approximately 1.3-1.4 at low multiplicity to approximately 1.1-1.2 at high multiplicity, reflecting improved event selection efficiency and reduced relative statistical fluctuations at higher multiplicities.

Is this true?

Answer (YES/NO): NO